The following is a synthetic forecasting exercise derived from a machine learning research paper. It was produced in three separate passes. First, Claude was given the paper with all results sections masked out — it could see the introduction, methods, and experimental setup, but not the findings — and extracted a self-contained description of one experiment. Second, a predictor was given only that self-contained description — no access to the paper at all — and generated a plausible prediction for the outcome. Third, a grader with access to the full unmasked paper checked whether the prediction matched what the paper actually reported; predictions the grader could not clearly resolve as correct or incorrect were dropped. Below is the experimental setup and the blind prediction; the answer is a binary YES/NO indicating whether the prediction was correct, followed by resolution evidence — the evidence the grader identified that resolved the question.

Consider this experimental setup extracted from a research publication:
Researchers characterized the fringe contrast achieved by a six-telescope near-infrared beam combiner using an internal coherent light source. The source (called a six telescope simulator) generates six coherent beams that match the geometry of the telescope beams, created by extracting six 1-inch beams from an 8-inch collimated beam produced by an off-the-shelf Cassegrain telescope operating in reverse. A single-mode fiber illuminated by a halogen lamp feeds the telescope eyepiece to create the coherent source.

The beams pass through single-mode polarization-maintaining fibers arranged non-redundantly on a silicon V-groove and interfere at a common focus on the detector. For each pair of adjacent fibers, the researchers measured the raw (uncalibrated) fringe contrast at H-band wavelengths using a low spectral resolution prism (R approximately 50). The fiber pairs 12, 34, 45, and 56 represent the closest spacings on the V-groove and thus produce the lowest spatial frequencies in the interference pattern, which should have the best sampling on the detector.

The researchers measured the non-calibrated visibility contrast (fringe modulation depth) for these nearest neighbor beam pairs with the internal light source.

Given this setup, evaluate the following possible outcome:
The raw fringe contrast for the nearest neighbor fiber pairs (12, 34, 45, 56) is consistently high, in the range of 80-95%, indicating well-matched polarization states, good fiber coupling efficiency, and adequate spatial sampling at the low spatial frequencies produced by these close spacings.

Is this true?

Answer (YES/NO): YES